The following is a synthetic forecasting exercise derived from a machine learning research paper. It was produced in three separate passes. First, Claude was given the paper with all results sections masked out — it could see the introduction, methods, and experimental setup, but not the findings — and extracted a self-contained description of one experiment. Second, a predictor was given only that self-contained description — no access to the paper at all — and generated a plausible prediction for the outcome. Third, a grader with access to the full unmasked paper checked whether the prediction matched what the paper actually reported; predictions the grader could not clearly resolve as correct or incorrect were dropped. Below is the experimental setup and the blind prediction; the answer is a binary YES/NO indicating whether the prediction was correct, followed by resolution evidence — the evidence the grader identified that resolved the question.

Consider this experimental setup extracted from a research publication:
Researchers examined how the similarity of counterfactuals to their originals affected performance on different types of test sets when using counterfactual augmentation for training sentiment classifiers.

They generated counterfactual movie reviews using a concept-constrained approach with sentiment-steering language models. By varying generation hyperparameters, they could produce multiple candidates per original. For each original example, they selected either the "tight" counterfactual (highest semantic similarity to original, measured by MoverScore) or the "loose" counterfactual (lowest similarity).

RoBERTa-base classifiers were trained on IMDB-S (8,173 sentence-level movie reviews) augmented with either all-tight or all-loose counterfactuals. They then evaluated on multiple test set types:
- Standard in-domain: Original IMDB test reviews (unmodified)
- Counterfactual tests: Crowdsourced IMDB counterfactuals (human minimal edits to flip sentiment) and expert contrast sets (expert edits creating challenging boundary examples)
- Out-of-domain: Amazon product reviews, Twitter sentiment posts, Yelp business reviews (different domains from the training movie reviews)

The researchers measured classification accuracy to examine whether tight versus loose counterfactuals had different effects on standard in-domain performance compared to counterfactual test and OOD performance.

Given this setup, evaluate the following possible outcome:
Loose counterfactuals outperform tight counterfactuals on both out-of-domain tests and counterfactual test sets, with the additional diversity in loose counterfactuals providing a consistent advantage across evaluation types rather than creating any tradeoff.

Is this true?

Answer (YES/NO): NO